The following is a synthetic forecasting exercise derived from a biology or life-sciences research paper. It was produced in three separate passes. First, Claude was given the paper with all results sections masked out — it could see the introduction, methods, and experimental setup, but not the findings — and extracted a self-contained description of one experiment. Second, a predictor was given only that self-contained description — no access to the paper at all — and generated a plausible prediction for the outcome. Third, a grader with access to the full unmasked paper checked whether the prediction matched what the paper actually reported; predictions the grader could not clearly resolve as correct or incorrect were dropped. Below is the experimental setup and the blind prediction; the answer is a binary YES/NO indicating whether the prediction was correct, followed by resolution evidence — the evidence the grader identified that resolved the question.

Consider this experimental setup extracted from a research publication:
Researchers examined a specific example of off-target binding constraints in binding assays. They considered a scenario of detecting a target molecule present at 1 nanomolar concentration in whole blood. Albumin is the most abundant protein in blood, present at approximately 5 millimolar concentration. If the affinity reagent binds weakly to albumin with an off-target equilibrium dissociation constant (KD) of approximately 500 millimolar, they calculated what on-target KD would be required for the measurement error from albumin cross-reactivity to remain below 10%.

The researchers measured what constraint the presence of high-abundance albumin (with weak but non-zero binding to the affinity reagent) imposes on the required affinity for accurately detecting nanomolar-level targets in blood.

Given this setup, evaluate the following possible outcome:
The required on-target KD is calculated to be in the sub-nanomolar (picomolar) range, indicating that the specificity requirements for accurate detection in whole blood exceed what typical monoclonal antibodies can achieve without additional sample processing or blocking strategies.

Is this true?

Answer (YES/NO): NO